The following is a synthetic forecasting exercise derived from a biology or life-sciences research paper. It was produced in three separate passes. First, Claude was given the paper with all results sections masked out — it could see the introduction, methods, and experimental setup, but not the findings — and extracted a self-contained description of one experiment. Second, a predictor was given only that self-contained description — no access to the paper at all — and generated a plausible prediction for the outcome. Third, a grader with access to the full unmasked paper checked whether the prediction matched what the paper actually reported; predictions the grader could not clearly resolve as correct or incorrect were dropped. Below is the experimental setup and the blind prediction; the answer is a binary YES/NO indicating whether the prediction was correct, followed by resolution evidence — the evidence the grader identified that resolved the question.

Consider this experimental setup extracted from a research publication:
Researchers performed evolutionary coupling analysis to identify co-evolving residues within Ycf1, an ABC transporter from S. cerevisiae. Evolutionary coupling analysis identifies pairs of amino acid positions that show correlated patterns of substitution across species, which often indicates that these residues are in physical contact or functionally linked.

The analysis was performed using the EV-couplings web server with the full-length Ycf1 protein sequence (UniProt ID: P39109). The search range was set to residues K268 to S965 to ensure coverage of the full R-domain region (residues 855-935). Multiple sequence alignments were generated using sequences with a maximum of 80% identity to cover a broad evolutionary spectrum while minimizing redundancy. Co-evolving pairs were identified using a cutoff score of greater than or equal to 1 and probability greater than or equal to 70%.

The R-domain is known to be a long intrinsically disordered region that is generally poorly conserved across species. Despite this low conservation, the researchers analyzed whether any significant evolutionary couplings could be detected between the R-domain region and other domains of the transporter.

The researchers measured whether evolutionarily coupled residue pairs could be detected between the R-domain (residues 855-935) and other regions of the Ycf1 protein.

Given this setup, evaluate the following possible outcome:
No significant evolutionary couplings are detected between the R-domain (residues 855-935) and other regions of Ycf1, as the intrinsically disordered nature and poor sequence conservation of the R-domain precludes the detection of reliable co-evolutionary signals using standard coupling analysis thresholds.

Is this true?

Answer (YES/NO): YES